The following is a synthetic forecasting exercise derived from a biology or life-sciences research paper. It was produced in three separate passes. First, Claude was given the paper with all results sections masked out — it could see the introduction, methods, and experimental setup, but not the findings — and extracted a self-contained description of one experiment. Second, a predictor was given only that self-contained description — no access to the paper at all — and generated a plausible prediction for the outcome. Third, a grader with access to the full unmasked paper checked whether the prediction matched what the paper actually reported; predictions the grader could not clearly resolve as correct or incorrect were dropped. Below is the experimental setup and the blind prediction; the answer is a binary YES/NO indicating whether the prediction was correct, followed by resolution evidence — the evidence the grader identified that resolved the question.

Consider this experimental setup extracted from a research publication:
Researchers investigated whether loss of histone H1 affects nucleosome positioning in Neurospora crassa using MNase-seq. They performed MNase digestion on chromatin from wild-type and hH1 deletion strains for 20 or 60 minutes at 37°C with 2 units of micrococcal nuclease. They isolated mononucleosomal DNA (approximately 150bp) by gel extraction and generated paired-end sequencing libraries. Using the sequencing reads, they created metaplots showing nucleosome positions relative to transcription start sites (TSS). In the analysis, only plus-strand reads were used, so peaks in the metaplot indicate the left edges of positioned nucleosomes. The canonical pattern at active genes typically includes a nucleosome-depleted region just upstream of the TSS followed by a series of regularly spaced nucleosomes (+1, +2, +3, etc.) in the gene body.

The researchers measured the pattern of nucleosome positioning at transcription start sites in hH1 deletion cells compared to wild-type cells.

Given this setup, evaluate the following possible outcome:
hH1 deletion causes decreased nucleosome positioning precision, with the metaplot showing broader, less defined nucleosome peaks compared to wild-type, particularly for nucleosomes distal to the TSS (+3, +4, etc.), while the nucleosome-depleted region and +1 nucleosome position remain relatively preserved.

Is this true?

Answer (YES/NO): NO